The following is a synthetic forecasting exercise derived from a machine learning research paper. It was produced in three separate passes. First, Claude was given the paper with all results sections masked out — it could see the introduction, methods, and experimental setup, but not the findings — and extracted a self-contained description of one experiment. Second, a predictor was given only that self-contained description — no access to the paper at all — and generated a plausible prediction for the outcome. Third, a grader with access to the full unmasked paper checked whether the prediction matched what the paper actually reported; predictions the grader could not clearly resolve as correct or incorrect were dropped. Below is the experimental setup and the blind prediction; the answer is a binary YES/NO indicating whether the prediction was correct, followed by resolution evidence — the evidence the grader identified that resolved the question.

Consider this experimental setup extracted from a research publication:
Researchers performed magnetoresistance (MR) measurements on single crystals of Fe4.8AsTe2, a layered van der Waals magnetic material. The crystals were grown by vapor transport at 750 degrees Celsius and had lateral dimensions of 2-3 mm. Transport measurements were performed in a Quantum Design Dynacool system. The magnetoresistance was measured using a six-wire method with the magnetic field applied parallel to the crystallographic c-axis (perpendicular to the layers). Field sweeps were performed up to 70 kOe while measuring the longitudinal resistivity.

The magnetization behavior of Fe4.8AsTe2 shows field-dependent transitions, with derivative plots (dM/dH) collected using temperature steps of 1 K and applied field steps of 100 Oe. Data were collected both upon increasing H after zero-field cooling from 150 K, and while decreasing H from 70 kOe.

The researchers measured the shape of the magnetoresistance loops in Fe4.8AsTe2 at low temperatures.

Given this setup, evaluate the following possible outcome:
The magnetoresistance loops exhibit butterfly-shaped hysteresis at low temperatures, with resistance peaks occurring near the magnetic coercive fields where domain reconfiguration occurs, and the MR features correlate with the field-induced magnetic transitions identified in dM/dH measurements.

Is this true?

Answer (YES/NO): YES